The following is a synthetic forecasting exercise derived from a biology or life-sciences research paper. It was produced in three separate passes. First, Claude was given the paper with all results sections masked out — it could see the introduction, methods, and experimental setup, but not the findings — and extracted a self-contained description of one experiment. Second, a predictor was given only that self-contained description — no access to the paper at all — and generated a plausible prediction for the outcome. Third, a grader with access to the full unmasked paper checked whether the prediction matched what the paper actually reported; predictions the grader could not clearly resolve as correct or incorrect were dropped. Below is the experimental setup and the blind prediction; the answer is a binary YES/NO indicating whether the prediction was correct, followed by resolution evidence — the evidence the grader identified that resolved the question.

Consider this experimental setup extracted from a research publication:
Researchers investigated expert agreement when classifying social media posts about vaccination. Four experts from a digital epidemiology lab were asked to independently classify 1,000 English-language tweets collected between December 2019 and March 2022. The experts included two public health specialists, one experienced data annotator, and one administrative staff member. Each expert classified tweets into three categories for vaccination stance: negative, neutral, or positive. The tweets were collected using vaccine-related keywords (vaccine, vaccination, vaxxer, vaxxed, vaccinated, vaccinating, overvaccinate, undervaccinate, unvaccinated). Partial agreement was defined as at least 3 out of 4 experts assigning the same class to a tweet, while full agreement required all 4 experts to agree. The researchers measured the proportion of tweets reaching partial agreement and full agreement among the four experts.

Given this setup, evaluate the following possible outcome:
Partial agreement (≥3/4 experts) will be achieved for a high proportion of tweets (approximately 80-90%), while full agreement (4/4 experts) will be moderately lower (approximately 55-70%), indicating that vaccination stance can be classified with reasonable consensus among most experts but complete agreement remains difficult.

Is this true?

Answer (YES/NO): NO